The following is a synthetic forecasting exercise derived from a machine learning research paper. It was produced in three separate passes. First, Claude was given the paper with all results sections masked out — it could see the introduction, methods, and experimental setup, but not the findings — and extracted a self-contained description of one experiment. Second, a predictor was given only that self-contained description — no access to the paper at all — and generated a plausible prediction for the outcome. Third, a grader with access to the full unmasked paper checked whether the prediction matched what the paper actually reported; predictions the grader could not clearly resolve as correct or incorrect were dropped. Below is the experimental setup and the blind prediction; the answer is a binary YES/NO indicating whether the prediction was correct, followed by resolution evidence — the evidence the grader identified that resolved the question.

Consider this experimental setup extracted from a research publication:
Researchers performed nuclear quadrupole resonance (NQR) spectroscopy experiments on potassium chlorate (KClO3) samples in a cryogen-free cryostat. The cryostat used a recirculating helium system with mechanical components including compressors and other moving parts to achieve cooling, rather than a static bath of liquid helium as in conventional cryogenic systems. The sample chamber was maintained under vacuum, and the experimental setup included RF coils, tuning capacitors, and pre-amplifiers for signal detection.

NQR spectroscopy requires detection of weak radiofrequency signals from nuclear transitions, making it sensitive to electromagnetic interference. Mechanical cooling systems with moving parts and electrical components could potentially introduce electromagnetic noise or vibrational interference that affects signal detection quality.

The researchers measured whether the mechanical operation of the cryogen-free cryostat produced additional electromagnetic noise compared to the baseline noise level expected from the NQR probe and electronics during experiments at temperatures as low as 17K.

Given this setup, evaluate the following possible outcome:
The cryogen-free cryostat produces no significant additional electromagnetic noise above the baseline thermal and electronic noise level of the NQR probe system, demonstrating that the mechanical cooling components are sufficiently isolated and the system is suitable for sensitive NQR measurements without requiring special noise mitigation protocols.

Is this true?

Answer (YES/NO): YES